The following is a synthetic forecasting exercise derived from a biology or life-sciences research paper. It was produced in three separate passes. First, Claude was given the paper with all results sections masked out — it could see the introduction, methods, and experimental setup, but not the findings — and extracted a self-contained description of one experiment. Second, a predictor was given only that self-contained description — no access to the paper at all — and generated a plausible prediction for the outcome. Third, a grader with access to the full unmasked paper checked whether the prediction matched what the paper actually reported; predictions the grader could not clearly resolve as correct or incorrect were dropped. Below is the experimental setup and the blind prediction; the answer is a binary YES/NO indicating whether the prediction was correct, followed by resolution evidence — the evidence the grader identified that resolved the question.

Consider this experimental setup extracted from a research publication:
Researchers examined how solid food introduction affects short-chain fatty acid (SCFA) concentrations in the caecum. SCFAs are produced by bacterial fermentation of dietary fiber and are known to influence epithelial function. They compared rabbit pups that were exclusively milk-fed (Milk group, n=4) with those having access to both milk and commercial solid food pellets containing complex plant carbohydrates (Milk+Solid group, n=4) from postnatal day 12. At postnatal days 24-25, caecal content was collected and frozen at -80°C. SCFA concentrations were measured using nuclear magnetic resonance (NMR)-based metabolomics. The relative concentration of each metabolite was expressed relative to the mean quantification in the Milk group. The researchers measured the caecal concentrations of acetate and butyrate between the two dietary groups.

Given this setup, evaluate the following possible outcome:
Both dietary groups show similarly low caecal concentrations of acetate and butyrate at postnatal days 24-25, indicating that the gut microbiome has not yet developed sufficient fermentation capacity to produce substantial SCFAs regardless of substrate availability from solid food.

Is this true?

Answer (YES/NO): NO